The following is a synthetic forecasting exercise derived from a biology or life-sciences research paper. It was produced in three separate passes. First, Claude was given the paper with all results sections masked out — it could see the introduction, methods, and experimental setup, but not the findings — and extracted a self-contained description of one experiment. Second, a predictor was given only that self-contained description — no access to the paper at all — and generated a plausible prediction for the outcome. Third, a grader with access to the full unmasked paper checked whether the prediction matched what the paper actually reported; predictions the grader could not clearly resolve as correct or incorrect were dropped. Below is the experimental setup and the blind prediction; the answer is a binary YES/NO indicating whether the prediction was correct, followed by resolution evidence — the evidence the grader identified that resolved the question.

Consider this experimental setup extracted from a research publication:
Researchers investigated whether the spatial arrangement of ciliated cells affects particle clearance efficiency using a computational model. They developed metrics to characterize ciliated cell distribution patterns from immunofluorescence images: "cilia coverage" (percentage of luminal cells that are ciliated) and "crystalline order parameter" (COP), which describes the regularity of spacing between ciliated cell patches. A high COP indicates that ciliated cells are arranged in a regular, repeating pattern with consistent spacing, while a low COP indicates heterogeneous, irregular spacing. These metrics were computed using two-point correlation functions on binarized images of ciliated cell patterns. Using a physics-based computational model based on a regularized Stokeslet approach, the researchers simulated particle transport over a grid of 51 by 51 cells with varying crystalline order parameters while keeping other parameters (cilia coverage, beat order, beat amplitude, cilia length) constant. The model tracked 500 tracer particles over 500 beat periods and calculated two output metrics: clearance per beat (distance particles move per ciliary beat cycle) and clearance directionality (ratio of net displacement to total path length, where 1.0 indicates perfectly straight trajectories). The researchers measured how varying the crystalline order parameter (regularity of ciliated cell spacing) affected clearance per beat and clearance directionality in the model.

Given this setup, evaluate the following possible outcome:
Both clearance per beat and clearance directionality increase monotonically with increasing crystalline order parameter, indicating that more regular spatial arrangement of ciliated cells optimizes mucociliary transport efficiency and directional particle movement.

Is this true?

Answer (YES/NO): NO